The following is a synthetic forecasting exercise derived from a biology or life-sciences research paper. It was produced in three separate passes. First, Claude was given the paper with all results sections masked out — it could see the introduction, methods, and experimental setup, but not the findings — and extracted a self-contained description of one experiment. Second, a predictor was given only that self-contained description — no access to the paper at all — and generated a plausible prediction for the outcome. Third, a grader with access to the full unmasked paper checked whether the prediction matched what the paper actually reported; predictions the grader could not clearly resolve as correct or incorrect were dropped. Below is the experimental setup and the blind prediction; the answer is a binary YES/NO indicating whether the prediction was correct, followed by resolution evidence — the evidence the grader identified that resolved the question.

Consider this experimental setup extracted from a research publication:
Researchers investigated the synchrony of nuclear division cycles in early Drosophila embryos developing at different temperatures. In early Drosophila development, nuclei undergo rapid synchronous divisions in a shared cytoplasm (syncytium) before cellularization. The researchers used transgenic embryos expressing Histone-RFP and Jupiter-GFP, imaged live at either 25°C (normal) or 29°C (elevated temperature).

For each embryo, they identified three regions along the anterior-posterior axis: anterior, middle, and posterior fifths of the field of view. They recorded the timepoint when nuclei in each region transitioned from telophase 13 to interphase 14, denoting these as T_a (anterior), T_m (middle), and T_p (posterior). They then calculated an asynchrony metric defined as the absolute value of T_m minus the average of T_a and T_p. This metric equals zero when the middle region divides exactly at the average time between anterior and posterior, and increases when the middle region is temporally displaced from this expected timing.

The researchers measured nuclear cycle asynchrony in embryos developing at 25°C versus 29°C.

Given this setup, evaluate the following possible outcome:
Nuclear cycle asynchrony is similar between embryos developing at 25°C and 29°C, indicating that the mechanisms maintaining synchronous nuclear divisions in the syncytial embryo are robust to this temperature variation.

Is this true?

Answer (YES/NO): NO